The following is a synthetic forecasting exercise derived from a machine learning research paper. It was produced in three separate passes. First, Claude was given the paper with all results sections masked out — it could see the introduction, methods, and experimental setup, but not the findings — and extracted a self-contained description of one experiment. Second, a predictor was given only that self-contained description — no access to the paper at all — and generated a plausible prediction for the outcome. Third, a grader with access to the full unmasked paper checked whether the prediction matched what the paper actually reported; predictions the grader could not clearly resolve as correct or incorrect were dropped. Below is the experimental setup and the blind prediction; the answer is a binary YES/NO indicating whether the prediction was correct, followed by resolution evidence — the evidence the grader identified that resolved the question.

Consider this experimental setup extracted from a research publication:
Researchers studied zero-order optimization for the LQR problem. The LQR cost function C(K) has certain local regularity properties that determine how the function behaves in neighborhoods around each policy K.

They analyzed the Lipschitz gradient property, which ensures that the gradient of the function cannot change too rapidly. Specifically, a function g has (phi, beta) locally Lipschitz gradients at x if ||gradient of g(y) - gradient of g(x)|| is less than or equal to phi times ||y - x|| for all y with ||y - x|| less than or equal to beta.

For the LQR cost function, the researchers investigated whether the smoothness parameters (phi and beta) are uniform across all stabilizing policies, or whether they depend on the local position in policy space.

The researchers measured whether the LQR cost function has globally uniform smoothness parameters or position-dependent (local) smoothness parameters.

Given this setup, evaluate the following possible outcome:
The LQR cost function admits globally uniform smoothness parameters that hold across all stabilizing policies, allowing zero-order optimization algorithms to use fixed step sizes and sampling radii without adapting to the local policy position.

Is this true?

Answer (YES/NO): NO